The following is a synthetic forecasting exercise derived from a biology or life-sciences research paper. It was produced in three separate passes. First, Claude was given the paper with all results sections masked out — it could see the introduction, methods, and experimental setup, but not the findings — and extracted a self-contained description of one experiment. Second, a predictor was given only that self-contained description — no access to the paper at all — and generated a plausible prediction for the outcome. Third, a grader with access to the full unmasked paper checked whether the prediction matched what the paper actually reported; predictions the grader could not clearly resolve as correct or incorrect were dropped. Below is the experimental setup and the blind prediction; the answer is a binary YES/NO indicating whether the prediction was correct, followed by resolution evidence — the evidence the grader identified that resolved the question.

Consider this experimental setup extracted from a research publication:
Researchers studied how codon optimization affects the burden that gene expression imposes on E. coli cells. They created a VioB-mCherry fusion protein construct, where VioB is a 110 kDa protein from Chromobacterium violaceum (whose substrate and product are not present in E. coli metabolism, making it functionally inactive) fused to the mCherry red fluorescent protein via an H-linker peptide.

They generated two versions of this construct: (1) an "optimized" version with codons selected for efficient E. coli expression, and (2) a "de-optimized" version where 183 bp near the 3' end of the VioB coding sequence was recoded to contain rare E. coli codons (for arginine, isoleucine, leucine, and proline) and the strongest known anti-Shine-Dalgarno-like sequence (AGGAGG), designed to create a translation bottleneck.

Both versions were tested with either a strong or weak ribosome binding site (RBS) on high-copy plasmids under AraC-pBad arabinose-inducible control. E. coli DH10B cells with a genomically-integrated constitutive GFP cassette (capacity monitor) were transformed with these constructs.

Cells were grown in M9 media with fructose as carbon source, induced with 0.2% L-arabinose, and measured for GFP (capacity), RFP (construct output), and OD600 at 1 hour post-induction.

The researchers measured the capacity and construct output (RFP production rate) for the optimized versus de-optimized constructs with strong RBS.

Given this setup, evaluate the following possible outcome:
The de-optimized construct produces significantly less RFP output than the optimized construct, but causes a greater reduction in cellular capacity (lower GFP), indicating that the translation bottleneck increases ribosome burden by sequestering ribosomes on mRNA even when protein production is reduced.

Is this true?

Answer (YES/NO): NO